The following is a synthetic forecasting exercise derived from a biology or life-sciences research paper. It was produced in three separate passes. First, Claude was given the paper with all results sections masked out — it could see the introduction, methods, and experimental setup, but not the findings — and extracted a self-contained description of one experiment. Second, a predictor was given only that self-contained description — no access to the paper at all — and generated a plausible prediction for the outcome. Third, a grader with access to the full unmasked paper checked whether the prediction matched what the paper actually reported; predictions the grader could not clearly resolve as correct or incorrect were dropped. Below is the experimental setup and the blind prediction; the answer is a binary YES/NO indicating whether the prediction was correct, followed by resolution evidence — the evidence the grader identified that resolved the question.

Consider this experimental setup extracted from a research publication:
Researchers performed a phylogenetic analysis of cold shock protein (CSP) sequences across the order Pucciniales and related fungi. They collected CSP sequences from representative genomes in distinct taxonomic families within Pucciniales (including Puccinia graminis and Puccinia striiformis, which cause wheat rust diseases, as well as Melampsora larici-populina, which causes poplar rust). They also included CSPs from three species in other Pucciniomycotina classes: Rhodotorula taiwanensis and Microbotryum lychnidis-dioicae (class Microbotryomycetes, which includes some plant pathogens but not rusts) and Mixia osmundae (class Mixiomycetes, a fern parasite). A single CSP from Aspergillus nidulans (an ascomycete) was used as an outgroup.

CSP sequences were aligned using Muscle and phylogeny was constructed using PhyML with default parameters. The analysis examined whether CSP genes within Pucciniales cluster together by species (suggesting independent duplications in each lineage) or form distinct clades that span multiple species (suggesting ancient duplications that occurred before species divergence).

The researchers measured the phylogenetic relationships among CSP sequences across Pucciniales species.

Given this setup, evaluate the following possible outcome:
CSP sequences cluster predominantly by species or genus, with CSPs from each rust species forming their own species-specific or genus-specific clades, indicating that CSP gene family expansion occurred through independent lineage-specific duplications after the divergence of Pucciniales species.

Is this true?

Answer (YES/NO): NO